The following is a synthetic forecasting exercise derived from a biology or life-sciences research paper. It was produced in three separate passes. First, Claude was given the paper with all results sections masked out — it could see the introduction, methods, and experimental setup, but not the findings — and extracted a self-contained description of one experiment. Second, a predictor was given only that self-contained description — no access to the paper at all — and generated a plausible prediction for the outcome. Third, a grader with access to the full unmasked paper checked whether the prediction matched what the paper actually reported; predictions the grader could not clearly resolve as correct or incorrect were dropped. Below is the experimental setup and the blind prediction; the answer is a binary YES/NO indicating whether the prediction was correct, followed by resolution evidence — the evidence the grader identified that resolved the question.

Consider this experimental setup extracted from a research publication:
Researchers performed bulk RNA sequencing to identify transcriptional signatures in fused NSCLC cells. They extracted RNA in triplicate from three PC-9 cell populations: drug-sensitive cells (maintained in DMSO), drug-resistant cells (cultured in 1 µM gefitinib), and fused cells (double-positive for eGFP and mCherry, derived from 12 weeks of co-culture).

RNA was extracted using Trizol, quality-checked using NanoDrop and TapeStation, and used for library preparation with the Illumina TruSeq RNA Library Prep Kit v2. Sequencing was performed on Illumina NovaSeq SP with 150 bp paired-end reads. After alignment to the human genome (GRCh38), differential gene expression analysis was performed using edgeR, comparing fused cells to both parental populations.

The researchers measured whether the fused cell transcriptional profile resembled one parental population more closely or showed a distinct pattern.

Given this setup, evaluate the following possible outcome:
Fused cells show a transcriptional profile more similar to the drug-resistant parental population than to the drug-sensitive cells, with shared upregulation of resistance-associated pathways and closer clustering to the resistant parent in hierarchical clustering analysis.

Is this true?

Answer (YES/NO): NO